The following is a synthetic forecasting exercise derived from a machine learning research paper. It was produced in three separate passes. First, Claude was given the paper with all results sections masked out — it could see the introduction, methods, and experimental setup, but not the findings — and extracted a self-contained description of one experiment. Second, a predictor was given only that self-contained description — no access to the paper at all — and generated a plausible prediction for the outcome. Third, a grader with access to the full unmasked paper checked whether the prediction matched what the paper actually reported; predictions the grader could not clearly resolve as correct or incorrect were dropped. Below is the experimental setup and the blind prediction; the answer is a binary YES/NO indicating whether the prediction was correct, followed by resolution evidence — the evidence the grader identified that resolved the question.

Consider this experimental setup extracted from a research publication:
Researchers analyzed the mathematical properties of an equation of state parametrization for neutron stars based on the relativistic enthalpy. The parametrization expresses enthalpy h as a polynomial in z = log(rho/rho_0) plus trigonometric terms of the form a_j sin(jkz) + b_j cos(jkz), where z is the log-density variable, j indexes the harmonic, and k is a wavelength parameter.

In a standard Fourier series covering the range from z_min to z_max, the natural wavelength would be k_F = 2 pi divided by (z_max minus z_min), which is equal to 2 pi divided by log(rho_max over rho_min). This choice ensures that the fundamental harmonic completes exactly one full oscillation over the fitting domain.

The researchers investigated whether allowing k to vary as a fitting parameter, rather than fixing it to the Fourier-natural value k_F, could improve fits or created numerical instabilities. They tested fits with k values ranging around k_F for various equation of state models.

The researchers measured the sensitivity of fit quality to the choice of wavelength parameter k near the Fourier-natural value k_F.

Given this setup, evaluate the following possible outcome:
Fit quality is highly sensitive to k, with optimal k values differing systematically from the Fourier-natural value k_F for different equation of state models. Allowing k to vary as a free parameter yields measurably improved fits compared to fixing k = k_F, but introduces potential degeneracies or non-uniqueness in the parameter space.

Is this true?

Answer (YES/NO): NO